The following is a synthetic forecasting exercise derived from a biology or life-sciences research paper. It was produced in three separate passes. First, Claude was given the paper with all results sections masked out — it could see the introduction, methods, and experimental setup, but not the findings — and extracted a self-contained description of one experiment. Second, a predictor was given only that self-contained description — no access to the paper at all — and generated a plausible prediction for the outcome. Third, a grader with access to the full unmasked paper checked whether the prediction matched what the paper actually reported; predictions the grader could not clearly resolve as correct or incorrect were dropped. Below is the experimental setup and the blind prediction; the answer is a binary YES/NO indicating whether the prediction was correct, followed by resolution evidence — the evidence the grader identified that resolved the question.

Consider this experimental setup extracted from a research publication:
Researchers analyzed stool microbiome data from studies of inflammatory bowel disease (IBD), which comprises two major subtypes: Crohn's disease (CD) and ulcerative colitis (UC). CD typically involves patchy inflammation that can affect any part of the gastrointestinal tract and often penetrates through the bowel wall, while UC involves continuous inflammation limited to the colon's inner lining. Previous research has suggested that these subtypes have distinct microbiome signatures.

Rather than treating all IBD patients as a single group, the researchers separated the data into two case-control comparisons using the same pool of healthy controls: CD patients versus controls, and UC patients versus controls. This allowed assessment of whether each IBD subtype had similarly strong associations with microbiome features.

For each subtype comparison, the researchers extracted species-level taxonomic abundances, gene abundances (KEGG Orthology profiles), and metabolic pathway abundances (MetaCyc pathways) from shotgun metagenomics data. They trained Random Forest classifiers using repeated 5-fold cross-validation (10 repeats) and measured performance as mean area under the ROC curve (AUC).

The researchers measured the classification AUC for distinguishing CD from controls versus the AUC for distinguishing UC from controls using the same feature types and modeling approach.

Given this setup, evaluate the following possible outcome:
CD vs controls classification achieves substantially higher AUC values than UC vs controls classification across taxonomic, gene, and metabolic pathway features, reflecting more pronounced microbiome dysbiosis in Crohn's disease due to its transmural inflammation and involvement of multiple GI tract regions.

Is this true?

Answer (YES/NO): YES